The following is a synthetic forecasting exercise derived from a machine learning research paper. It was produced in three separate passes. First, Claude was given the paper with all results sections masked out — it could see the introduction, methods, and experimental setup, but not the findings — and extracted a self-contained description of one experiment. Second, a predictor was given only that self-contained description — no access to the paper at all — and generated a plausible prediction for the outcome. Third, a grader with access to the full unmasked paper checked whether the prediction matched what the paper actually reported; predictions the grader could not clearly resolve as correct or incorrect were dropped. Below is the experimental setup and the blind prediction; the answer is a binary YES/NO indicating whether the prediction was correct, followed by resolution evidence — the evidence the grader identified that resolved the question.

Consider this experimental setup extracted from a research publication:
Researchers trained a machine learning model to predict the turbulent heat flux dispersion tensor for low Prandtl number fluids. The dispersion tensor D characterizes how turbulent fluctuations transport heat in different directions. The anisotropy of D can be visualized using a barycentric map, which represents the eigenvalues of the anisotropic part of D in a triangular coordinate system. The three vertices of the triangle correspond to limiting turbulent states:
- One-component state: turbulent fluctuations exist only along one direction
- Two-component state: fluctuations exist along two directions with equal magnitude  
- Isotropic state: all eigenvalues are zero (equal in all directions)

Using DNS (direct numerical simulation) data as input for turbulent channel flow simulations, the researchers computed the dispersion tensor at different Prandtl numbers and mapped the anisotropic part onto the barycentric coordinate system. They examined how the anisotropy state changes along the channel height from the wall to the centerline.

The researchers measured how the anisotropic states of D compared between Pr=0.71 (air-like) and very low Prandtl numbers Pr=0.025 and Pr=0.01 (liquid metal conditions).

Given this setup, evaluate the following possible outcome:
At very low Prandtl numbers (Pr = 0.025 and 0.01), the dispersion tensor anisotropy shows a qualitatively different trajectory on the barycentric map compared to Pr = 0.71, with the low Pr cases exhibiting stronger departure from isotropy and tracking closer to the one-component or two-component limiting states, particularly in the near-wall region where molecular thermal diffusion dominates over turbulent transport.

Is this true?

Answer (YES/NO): NO